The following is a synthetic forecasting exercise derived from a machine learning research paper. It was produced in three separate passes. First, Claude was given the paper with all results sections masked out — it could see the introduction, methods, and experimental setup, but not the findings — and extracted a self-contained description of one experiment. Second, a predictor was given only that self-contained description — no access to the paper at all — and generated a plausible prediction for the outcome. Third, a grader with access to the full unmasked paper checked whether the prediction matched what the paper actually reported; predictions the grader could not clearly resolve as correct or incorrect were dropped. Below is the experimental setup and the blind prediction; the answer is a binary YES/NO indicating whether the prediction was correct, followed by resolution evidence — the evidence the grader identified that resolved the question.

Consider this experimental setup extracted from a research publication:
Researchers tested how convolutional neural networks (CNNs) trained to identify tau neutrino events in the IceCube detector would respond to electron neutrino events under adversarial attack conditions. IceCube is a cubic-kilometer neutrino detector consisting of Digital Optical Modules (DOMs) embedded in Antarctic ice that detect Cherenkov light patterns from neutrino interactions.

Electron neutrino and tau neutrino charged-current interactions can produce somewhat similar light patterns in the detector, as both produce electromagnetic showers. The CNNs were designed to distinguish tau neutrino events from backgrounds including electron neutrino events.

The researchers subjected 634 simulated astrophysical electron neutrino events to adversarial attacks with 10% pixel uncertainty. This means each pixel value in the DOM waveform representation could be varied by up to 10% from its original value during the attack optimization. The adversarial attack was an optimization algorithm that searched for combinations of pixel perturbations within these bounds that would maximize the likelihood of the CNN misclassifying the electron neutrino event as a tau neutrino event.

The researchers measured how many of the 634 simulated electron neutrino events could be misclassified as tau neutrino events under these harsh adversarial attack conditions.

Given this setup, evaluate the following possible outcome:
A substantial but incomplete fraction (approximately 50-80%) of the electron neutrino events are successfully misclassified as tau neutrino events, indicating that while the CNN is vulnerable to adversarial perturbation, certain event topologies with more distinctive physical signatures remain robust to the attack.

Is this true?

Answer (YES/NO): NO